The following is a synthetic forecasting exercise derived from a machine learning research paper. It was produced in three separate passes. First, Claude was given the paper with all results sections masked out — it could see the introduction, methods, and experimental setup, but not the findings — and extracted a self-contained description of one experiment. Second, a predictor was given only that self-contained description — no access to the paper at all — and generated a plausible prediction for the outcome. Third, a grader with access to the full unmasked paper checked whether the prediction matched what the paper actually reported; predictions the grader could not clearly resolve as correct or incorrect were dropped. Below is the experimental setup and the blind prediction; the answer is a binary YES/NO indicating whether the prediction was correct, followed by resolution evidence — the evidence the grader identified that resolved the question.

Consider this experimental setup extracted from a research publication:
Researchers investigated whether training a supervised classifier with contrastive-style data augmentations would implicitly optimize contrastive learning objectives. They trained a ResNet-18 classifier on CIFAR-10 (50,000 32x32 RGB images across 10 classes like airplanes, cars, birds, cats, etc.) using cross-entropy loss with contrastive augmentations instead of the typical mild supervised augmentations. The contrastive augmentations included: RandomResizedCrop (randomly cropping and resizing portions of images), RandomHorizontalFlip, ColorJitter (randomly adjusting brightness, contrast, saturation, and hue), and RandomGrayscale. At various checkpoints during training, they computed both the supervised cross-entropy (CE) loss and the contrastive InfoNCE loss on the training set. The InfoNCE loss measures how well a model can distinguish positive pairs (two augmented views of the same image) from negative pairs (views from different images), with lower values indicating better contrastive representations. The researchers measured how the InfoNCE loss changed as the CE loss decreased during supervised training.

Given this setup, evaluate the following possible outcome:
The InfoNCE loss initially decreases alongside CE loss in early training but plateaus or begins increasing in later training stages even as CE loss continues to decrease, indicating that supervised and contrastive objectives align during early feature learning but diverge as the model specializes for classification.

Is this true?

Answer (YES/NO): NO